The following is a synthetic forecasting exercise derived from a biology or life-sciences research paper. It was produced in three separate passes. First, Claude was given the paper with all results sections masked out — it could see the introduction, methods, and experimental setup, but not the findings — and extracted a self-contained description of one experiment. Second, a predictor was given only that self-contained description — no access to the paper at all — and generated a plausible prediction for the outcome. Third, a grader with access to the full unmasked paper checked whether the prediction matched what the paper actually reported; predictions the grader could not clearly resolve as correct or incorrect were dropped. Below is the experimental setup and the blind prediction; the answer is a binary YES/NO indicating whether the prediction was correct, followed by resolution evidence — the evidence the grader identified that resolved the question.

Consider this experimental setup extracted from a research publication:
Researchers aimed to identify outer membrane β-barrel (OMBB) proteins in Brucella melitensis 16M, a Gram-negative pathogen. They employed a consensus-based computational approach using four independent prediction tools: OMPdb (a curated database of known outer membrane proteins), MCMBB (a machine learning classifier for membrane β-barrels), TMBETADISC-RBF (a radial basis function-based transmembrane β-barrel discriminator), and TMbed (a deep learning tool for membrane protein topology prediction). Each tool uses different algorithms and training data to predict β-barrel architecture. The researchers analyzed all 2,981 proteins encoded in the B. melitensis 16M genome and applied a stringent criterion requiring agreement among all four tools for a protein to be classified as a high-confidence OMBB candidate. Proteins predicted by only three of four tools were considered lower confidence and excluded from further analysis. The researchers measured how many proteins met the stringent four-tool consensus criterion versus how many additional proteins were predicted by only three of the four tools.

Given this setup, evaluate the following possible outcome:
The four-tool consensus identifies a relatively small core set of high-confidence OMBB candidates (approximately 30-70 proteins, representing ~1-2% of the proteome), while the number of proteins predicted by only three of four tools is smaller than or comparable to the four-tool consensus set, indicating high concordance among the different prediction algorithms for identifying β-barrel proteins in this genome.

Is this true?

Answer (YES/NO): NO